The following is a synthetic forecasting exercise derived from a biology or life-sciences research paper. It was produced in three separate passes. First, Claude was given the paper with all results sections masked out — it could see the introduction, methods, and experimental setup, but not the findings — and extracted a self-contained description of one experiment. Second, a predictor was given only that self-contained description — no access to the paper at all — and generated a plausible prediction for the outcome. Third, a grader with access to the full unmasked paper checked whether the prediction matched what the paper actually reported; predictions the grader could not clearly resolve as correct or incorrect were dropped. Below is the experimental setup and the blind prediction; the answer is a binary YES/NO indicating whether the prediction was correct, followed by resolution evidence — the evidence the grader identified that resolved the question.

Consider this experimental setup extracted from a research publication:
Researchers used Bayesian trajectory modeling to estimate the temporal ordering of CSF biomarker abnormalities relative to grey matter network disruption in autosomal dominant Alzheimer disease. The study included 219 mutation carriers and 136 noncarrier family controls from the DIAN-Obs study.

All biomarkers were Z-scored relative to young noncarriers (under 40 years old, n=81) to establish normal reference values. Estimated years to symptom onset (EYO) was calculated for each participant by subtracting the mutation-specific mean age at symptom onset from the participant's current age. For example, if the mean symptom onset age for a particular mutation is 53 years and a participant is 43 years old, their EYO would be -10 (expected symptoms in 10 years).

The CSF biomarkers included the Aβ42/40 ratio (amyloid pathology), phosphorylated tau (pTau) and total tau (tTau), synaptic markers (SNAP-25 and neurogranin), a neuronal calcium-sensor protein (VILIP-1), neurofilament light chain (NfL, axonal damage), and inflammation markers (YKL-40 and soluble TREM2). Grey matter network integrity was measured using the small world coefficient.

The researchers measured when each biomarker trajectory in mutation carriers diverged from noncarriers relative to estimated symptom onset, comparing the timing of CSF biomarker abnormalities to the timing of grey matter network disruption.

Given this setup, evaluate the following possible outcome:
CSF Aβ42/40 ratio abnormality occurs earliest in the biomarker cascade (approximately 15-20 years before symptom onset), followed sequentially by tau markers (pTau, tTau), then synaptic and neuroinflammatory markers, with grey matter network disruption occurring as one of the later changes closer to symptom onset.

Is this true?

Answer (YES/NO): NO